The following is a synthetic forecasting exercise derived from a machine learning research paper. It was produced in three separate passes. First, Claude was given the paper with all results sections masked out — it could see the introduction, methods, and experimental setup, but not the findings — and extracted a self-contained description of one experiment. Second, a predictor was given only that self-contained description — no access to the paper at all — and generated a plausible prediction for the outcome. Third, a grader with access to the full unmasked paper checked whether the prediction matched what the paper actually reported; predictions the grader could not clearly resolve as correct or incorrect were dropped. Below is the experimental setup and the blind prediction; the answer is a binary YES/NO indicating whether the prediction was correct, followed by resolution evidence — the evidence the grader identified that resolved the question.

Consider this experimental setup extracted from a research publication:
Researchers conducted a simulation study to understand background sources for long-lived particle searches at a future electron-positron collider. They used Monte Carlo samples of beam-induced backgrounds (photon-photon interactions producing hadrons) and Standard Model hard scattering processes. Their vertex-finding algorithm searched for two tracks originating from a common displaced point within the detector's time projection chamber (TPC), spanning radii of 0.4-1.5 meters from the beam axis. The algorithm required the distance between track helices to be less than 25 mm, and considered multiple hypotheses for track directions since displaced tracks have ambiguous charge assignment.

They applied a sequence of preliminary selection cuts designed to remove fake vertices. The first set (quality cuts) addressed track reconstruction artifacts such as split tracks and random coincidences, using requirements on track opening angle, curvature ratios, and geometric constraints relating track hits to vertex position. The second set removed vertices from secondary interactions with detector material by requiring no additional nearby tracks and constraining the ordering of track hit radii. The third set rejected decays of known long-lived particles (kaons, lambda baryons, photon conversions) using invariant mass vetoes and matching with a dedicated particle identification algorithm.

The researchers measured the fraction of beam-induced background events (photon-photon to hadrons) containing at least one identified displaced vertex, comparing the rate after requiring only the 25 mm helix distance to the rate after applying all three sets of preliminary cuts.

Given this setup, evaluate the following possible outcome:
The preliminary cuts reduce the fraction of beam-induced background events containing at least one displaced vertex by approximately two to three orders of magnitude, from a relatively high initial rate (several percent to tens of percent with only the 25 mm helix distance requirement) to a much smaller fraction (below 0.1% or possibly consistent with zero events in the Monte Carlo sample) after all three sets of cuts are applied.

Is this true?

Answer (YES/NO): NO